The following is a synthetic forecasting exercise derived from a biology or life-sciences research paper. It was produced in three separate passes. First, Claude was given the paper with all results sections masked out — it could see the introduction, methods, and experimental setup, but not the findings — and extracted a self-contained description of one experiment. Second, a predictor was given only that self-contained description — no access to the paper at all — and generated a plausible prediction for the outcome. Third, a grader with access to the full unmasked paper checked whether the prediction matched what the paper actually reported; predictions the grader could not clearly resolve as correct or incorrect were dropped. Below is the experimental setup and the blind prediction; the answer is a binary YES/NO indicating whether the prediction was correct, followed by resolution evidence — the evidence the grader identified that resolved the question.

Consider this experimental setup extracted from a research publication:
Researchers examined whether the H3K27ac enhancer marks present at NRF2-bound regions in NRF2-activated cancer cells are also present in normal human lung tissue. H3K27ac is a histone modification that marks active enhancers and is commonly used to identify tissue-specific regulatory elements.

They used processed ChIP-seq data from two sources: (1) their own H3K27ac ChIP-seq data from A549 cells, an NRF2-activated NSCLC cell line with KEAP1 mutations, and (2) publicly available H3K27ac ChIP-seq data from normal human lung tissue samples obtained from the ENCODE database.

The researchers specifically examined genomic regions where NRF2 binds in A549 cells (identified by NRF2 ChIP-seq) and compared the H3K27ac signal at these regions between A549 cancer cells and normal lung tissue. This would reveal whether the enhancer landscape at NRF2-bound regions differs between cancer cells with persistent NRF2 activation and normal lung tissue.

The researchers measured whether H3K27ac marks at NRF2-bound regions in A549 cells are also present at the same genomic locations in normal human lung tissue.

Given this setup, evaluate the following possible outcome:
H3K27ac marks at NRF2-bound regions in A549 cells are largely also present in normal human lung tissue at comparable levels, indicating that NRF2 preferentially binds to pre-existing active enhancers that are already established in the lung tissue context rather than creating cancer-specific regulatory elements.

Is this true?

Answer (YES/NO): NO